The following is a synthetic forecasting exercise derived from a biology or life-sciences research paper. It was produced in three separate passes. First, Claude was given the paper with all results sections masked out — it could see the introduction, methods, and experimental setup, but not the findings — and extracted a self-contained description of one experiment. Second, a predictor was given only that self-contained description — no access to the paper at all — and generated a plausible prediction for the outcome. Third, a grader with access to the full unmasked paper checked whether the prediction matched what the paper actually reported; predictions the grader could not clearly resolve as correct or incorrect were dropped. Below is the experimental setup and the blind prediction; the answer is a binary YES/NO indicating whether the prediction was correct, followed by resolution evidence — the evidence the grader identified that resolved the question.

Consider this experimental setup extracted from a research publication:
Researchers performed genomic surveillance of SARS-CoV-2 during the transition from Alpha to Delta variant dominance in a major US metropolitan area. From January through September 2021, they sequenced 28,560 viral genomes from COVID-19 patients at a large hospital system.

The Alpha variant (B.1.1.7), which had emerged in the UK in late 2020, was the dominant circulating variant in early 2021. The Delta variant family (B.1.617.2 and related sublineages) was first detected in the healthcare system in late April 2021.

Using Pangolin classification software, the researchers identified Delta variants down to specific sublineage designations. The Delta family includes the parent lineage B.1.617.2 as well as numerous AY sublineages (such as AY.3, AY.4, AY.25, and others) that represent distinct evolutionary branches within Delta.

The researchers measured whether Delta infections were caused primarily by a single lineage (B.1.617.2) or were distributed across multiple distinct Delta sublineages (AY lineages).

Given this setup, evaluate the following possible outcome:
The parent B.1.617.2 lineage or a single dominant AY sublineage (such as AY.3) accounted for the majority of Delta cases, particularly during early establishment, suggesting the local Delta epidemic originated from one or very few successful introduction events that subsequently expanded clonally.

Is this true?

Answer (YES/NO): NO